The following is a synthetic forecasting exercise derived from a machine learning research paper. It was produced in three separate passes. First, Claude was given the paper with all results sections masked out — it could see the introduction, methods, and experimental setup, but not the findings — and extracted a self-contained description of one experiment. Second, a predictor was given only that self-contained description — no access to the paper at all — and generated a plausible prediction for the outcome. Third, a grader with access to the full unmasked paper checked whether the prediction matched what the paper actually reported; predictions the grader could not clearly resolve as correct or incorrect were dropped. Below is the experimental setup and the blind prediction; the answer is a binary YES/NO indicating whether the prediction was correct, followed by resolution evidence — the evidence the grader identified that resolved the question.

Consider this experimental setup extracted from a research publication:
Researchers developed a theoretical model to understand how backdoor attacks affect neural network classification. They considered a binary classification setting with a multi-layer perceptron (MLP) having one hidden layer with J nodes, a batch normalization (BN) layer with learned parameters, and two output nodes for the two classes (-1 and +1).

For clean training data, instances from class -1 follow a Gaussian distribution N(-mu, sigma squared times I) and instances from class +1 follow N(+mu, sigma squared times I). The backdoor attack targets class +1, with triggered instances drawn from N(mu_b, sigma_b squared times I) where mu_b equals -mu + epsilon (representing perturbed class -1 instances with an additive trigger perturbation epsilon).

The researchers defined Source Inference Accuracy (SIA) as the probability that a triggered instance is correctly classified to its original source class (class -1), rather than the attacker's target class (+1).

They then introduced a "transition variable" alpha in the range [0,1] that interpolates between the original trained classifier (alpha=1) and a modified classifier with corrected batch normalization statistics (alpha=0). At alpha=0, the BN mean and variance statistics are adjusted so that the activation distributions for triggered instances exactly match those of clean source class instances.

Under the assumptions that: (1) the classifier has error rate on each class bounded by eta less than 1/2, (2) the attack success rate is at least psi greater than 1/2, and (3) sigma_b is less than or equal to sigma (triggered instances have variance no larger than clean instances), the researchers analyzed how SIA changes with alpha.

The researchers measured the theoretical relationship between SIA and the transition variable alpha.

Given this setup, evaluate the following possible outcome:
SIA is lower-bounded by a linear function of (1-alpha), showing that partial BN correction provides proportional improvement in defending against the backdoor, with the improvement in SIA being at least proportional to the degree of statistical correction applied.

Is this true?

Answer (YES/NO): NO